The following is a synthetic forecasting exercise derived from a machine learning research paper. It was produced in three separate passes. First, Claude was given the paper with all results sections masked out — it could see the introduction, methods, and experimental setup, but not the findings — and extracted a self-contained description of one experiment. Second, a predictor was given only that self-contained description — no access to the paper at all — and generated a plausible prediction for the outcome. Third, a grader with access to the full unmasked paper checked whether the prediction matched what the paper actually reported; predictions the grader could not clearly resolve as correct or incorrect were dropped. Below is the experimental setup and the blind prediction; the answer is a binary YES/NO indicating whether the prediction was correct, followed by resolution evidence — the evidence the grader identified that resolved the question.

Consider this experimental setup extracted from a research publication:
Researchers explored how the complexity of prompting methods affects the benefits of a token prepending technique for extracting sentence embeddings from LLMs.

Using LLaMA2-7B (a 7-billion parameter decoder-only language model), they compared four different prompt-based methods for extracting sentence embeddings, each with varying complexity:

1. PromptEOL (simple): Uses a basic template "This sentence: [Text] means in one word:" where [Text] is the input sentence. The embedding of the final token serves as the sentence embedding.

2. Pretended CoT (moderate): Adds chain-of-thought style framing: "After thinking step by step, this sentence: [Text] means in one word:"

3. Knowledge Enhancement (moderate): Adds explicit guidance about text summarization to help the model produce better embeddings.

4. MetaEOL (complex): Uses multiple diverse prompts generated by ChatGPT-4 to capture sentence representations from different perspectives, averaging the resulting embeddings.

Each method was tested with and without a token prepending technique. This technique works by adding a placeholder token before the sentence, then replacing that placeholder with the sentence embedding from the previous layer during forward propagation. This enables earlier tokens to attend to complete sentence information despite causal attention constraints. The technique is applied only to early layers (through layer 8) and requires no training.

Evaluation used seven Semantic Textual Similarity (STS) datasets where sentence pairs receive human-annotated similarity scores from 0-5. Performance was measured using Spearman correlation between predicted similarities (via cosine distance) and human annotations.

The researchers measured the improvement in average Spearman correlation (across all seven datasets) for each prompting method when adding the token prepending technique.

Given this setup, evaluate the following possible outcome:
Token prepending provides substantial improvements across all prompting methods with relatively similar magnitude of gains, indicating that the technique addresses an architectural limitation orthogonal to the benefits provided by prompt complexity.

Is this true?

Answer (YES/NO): NO